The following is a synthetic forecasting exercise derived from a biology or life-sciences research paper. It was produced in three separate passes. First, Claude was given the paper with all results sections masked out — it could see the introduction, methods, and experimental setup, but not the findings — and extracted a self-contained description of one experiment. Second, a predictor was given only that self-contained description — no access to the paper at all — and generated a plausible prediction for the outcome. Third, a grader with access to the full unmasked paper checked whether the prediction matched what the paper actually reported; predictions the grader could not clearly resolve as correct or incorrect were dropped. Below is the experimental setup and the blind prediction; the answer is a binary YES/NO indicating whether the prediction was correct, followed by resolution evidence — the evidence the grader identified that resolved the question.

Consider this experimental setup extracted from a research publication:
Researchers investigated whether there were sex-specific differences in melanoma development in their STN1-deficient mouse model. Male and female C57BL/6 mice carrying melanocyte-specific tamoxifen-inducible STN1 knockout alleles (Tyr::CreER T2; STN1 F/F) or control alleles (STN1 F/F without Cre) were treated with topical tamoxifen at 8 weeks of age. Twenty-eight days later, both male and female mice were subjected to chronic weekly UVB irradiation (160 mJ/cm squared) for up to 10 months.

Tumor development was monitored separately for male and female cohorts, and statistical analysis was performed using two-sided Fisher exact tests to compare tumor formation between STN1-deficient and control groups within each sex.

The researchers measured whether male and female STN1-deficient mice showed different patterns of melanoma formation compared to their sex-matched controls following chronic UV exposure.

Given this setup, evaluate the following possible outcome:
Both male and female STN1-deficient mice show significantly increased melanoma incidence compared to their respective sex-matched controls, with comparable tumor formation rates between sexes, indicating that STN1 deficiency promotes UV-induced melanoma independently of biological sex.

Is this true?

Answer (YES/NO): NO